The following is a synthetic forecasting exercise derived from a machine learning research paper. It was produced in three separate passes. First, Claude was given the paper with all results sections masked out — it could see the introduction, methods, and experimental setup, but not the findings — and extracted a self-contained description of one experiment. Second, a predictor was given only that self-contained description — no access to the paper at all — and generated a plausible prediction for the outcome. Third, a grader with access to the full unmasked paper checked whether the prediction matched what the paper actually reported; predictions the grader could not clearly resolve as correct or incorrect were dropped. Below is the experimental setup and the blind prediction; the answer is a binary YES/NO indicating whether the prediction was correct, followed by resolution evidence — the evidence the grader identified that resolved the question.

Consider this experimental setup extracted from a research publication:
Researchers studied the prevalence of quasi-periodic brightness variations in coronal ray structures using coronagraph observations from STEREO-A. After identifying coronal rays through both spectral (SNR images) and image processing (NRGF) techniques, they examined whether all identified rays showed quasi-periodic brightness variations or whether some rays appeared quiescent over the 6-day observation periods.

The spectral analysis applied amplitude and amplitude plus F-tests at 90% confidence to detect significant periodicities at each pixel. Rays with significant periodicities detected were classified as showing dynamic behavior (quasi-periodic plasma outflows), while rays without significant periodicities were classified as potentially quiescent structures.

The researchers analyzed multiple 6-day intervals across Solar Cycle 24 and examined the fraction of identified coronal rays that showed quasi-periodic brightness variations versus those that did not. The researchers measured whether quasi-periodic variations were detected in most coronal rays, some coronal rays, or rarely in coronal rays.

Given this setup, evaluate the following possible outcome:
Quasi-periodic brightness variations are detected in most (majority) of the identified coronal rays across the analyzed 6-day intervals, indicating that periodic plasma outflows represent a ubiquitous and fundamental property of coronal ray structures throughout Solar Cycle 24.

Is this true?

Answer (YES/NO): YES